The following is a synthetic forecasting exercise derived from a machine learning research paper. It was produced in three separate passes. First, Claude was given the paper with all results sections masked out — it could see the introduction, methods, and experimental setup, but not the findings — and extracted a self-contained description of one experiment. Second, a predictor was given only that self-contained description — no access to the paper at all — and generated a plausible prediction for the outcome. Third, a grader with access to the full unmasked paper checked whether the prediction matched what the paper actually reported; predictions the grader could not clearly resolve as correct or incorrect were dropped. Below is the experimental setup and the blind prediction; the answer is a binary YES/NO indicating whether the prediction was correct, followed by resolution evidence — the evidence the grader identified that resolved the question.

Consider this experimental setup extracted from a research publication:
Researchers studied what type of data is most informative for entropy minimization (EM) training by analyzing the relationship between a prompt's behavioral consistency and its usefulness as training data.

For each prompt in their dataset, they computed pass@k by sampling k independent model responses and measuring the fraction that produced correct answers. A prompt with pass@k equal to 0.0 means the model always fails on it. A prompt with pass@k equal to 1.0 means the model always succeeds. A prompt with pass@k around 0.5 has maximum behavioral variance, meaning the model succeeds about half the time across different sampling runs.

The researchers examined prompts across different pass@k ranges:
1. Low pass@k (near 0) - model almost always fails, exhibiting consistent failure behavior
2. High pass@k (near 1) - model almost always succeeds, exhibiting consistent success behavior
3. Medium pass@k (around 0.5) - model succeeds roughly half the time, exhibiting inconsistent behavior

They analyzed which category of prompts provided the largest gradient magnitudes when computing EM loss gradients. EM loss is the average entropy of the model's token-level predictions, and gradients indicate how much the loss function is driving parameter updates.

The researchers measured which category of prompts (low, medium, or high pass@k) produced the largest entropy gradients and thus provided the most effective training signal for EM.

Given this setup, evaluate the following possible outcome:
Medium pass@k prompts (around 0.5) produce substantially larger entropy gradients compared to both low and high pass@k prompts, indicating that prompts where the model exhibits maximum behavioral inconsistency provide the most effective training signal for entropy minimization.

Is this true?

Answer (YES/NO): YES